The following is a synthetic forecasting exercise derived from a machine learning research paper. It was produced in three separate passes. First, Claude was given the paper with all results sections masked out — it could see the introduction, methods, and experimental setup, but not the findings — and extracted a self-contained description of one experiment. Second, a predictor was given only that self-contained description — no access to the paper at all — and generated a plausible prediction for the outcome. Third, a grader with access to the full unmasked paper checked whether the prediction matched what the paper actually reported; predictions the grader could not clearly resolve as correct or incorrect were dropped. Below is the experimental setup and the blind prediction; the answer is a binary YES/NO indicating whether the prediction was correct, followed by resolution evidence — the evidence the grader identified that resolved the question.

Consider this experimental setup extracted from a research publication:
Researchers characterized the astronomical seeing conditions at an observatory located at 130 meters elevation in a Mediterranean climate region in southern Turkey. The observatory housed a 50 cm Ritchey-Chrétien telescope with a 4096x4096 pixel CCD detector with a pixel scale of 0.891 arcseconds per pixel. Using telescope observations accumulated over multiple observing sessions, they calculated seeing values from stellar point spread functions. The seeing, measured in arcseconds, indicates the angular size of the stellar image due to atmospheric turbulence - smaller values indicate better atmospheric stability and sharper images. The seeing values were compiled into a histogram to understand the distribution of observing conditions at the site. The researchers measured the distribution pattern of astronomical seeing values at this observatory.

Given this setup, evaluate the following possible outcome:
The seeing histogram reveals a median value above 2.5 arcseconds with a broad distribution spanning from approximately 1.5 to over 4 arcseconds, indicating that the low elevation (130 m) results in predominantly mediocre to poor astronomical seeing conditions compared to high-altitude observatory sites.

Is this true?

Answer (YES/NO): YES